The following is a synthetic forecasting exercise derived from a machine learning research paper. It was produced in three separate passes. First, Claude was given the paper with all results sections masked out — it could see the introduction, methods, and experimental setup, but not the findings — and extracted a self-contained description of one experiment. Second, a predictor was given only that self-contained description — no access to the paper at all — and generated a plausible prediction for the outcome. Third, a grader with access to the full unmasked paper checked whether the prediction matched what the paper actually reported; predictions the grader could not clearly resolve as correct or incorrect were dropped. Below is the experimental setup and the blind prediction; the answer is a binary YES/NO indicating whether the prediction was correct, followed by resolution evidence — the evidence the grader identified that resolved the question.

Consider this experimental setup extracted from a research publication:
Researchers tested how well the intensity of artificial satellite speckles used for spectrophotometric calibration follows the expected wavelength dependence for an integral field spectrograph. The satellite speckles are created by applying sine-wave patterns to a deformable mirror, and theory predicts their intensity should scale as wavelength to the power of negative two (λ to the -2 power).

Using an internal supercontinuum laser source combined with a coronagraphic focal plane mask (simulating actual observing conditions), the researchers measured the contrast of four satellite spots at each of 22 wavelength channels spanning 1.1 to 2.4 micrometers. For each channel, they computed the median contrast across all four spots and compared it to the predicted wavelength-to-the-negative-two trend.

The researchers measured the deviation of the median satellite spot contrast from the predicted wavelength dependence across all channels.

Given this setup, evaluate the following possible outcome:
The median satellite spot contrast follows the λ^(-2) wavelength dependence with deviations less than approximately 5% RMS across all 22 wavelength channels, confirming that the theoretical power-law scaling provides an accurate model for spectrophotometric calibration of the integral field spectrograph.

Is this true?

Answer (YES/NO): YES